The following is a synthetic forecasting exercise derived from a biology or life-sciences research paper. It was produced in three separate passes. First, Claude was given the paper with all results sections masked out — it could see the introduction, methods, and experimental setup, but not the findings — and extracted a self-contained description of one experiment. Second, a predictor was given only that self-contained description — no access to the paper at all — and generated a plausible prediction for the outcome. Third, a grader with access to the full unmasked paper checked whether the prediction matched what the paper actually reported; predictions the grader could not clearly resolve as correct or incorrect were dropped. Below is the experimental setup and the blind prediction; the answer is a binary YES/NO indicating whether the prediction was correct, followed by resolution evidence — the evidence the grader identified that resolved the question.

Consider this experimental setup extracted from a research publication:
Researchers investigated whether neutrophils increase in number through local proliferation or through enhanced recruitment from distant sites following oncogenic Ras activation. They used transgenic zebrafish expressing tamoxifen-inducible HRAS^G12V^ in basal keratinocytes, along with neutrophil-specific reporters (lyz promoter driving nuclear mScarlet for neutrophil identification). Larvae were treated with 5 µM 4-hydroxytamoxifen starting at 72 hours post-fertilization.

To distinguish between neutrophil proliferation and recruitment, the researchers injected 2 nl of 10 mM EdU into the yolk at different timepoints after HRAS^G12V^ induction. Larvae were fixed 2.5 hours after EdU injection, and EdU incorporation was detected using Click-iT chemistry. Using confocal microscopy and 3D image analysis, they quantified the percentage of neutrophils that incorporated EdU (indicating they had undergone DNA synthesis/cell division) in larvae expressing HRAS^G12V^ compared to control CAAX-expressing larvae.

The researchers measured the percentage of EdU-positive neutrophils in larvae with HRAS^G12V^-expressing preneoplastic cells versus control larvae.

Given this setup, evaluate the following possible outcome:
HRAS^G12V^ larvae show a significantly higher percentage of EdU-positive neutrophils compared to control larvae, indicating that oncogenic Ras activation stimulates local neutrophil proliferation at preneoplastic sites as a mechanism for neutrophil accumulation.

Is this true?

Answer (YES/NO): NO